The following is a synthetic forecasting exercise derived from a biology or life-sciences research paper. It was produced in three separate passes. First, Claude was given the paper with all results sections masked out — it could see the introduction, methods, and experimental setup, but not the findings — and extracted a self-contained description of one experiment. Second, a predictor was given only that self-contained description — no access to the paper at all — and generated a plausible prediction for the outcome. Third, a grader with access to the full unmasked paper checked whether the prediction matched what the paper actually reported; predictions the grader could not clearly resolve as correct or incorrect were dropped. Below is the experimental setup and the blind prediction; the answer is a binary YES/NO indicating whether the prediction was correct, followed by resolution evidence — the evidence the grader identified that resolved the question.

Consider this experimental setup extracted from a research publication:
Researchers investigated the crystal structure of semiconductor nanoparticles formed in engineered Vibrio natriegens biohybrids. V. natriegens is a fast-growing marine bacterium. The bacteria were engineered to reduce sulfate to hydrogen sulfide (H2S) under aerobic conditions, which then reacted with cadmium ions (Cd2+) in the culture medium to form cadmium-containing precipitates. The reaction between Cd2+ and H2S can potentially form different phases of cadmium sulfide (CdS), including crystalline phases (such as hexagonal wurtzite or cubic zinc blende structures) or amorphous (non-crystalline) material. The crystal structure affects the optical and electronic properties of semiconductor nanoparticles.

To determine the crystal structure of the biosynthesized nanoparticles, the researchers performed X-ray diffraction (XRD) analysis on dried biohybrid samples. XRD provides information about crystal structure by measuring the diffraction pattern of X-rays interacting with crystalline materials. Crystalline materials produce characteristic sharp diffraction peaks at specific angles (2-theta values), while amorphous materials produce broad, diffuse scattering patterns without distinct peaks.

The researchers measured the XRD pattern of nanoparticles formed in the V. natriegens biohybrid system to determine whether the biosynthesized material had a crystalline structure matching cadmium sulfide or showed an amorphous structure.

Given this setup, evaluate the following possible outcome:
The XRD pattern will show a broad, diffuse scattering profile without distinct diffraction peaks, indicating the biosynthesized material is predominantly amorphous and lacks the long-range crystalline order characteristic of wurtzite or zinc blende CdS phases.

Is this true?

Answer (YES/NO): NO